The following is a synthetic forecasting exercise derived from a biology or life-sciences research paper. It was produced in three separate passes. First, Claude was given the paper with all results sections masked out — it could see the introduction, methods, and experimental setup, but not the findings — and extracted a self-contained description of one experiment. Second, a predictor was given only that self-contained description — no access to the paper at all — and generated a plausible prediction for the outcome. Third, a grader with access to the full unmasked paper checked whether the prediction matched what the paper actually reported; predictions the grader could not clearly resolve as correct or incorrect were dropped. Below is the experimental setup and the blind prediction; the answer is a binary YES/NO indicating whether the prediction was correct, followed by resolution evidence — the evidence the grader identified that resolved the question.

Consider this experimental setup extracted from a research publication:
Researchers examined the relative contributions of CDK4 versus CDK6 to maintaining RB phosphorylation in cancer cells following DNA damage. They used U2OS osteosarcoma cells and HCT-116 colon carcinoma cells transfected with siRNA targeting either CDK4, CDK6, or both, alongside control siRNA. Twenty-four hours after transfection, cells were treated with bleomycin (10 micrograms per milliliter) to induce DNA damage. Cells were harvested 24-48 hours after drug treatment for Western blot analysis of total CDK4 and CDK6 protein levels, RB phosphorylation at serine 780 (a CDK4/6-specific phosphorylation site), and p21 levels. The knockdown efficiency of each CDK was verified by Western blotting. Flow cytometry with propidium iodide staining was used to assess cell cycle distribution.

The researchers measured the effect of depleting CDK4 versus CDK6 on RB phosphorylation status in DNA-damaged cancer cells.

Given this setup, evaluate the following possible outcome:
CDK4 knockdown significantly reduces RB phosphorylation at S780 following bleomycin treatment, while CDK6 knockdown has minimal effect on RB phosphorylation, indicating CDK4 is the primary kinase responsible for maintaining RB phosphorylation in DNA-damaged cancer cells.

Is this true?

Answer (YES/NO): NO